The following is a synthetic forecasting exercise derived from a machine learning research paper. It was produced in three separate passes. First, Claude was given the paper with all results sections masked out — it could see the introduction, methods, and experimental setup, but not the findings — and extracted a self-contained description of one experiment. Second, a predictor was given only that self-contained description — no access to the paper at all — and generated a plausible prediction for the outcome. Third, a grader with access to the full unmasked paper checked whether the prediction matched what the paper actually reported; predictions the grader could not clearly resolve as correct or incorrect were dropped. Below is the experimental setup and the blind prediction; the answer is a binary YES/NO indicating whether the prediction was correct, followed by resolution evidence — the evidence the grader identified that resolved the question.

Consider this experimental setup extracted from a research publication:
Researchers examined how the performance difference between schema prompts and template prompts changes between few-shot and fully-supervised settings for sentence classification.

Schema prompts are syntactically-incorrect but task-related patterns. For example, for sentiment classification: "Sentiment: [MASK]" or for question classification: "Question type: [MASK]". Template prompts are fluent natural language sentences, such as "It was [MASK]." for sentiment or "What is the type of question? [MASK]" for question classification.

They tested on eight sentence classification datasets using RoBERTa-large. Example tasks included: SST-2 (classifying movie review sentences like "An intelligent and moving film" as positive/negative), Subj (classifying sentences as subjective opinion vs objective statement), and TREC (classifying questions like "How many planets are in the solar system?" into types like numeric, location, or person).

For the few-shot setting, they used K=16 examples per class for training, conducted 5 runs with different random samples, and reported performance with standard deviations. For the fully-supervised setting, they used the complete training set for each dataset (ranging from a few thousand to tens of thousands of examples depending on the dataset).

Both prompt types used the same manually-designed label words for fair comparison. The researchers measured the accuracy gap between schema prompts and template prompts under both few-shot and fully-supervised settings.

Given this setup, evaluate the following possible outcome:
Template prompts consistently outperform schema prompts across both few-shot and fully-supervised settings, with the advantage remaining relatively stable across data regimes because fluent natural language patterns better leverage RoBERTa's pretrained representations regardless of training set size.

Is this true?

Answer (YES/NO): NO